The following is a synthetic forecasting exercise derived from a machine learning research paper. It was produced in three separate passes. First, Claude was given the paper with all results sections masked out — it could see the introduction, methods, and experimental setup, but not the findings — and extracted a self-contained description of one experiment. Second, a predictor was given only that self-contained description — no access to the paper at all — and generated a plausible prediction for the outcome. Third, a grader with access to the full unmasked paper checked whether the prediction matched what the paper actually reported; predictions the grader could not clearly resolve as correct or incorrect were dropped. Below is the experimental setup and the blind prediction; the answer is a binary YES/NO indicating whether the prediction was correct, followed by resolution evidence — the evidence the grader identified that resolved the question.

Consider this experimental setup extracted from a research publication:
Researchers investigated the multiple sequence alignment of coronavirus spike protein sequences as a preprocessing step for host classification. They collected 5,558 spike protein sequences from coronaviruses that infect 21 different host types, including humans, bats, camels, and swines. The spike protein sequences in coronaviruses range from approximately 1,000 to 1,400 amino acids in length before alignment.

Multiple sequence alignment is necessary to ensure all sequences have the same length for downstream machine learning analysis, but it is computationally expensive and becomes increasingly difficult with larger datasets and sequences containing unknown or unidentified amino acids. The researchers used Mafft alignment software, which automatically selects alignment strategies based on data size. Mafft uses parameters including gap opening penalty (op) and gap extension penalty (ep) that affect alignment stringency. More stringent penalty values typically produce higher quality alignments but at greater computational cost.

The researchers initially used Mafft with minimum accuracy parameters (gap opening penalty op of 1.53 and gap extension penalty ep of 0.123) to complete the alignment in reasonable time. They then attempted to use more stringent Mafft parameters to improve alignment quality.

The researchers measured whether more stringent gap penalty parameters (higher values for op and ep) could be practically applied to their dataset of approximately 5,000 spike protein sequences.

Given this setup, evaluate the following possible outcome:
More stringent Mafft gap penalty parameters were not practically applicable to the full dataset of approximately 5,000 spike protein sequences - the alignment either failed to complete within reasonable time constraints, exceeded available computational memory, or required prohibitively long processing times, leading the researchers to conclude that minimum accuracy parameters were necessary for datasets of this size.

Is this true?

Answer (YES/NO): YES